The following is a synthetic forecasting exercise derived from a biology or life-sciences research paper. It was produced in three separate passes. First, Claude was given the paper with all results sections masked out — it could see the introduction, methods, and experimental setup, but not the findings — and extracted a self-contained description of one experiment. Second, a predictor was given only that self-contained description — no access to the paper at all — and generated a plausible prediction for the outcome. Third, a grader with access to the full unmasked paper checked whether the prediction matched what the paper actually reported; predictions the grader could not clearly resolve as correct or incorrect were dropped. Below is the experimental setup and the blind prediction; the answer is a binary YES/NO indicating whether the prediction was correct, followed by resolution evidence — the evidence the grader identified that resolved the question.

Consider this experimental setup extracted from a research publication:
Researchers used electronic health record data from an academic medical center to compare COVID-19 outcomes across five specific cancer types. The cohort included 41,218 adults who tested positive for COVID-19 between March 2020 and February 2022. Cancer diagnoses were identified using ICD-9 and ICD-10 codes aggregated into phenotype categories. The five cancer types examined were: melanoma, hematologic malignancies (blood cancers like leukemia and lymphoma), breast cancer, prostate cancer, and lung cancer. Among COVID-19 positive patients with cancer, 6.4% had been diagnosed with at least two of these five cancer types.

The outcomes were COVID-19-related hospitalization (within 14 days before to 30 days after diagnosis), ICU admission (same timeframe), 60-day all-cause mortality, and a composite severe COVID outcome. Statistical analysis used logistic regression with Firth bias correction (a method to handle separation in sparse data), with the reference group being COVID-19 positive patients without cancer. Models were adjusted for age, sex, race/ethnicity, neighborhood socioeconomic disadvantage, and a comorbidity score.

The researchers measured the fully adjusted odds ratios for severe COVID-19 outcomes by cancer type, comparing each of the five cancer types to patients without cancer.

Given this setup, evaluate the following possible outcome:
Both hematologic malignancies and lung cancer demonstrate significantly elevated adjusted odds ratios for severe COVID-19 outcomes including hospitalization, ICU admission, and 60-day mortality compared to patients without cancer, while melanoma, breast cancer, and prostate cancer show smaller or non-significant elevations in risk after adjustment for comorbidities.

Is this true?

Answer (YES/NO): NO